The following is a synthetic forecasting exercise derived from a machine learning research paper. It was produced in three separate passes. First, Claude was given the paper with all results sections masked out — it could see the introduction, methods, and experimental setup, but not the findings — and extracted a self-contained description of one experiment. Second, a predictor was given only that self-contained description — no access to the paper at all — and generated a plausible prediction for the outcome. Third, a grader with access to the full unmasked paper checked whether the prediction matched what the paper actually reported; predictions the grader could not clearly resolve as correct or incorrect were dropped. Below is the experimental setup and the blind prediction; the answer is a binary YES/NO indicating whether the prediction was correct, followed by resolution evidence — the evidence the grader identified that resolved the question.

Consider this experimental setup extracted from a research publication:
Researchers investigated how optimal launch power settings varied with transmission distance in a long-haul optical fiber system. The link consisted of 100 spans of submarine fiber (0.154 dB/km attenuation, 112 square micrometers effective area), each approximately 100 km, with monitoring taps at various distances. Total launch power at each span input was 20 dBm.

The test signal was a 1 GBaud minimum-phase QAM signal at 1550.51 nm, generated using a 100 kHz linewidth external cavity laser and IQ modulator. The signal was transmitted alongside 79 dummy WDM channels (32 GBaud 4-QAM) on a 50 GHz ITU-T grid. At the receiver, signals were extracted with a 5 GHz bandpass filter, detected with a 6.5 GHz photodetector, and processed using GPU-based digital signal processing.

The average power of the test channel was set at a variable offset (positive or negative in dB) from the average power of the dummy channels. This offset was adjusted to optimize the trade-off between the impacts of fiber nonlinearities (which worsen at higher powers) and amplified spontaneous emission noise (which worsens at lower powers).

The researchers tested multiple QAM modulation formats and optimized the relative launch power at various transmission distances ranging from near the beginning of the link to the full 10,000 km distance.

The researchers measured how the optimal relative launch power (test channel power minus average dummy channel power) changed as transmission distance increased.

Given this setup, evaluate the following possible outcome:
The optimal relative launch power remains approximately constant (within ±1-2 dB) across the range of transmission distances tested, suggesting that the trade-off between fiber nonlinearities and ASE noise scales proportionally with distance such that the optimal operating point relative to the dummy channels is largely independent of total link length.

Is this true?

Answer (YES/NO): NO